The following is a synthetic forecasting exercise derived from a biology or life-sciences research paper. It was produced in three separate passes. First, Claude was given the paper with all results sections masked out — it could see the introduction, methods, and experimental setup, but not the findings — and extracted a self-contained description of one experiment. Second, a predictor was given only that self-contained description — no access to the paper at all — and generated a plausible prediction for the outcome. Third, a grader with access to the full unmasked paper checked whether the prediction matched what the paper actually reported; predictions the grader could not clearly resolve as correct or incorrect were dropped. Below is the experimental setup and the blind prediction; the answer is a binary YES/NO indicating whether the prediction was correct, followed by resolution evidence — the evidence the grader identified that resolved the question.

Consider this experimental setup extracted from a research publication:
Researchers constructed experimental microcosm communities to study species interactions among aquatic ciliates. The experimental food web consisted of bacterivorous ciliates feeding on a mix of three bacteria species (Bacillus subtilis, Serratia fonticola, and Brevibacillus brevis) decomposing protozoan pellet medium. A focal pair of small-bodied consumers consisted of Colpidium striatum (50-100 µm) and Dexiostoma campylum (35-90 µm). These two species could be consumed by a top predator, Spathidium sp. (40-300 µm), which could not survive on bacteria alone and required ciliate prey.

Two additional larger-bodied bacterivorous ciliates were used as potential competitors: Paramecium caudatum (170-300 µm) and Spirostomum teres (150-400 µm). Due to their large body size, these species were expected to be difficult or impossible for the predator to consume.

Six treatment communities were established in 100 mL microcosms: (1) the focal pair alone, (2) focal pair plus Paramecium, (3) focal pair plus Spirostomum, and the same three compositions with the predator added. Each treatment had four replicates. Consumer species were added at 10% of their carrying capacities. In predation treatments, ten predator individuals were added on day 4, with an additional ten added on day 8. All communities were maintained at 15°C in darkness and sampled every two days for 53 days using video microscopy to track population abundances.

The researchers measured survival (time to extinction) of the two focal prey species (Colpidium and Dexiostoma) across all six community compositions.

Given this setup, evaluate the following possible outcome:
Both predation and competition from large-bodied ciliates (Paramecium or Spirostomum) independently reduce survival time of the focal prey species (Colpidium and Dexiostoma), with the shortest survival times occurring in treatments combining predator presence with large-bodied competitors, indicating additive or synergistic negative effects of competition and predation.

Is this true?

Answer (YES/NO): NO